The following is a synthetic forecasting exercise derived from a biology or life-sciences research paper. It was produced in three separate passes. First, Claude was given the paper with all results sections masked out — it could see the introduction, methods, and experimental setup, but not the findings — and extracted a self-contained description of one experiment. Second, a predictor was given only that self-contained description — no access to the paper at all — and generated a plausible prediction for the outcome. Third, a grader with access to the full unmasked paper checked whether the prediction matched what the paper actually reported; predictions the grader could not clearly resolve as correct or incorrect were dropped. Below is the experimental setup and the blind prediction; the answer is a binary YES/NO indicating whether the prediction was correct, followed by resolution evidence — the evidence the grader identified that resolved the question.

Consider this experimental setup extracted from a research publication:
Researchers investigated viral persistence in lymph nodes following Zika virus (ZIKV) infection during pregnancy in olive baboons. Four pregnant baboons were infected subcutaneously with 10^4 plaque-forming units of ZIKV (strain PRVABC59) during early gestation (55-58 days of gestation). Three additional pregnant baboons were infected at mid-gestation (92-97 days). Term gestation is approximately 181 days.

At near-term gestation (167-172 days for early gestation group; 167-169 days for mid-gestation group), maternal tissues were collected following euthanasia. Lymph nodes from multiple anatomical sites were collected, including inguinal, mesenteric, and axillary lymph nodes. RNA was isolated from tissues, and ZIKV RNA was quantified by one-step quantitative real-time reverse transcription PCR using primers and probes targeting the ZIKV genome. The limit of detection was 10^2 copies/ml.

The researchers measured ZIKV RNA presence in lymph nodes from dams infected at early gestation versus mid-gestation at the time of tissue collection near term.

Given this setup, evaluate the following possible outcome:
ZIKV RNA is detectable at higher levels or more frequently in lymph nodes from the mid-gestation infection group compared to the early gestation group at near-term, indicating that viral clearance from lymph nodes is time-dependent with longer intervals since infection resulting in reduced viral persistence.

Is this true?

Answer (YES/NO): YES